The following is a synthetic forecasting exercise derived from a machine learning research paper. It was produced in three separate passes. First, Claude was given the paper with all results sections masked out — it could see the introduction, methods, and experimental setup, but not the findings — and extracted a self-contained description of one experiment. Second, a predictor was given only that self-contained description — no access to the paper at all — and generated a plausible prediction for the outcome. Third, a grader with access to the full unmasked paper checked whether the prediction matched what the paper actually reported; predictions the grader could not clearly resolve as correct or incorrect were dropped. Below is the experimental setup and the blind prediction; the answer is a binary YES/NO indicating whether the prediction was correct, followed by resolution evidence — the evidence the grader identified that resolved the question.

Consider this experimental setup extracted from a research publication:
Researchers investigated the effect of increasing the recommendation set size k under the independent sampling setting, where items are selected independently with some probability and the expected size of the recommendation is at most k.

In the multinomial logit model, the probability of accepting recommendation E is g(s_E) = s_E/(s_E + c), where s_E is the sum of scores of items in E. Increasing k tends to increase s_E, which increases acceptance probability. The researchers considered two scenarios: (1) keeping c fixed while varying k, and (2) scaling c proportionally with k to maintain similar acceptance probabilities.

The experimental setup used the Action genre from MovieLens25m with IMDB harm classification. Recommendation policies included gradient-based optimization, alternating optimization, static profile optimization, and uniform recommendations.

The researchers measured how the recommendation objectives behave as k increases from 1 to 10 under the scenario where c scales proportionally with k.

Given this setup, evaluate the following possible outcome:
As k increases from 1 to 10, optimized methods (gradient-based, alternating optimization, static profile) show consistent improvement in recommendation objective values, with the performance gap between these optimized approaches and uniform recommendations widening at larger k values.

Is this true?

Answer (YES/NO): NO